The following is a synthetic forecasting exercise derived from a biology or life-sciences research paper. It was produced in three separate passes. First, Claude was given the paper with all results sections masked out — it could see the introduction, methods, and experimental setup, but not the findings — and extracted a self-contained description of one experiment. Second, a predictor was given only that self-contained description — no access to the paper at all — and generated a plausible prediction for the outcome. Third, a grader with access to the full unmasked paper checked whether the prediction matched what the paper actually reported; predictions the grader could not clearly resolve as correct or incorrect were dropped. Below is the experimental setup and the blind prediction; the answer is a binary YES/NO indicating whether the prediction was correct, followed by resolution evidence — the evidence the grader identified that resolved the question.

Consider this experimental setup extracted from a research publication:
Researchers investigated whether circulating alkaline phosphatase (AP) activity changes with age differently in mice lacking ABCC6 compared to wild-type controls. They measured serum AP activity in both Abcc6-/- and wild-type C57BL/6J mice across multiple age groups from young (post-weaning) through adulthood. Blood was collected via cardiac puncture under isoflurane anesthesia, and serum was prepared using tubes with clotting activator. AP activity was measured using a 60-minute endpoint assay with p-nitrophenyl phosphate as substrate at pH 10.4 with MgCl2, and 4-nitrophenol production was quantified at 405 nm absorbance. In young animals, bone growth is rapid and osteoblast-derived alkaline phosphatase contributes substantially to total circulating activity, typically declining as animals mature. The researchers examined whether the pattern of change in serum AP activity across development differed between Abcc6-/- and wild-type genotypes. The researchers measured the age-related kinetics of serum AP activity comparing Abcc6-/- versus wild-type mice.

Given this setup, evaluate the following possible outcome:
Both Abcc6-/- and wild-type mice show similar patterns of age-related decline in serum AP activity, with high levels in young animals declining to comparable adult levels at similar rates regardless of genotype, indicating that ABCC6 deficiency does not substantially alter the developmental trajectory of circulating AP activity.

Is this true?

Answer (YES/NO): YES